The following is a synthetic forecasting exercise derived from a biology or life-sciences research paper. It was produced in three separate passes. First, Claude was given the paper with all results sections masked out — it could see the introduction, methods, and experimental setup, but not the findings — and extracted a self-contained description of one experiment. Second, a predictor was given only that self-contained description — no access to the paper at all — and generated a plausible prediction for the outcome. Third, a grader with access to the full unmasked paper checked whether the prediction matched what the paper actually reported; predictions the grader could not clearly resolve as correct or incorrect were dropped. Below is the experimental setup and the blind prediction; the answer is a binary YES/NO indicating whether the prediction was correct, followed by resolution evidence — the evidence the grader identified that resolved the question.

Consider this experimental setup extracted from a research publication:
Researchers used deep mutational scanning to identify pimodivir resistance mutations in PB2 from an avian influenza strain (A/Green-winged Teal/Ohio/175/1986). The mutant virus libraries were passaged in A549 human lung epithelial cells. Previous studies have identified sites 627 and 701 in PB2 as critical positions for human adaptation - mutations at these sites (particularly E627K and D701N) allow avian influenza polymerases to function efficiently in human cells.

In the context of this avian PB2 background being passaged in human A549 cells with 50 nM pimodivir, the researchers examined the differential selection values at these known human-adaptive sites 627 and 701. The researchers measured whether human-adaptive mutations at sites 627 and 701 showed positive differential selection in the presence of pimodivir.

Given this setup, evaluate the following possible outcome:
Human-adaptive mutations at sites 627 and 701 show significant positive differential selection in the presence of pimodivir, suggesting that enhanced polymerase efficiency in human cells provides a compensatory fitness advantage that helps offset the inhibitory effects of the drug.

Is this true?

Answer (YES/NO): YES